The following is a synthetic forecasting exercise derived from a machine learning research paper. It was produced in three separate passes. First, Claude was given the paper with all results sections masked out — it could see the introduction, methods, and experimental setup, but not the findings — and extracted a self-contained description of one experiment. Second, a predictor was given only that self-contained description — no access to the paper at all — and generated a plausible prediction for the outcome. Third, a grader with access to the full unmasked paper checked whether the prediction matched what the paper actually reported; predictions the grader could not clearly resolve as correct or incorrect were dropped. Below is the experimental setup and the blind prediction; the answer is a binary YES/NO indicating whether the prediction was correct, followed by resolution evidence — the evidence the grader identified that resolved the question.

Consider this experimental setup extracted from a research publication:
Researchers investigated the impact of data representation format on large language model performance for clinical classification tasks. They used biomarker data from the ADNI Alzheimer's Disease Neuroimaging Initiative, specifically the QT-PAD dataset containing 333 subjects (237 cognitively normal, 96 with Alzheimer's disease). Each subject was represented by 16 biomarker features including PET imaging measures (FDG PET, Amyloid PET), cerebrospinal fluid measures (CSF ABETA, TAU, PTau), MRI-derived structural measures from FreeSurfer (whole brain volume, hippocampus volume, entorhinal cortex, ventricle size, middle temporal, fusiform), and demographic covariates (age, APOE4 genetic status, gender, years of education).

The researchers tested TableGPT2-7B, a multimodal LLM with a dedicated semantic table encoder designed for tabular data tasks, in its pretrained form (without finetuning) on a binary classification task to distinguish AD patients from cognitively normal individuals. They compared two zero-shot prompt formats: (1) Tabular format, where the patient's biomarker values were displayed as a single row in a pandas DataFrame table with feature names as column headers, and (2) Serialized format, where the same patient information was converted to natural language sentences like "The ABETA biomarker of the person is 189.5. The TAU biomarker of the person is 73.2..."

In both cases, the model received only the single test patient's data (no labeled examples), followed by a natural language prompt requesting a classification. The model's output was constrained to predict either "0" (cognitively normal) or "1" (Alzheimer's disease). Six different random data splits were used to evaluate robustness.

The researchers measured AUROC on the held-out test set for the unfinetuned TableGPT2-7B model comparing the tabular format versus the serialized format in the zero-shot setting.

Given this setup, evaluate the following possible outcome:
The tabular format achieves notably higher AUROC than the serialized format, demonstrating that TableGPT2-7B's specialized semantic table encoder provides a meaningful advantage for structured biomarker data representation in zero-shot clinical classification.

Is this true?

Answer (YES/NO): NO